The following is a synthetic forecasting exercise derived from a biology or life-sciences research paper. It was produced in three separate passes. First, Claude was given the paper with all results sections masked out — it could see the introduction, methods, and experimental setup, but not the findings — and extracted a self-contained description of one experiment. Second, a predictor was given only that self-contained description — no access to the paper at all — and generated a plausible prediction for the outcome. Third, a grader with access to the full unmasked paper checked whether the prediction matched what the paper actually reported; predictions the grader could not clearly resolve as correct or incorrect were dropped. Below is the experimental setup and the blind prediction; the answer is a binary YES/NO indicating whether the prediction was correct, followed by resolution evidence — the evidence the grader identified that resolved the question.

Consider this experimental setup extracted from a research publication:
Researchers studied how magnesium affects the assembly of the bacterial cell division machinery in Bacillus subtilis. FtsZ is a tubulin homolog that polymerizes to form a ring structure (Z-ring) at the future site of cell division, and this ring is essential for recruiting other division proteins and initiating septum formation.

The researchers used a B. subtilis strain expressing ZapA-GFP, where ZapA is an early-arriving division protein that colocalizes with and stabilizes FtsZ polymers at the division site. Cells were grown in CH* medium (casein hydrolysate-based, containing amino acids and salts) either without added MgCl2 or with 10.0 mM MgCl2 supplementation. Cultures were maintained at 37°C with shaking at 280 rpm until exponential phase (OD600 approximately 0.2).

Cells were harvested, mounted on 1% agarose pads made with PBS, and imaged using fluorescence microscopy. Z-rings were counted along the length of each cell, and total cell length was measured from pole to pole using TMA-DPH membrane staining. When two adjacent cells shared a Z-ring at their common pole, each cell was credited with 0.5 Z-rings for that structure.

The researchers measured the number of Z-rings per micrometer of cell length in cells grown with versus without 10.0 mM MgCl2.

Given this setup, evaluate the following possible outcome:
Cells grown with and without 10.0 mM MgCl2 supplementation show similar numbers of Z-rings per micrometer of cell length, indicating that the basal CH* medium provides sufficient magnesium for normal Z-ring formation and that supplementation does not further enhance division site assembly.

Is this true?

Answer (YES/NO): NO